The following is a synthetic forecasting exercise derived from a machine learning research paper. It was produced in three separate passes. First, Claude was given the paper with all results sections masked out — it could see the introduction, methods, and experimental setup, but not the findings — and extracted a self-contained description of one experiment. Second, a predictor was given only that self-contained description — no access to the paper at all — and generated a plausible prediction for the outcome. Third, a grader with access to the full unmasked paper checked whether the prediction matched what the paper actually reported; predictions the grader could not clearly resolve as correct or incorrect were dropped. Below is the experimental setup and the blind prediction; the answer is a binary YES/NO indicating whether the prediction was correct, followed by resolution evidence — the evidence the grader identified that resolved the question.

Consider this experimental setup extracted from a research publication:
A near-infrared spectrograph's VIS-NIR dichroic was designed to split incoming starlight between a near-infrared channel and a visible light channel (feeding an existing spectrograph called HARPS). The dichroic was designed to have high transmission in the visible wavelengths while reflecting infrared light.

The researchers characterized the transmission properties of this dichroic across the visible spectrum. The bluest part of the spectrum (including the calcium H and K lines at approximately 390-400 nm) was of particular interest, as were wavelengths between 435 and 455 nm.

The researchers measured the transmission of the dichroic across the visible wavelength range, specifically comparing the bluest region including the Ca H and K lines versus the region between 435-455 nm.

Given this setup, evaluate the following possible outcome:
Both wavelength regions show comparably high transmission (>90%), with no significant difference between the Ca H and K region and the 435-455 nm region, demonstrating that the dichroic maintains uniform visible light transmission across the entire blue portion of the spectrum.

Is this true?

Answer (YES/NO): NO